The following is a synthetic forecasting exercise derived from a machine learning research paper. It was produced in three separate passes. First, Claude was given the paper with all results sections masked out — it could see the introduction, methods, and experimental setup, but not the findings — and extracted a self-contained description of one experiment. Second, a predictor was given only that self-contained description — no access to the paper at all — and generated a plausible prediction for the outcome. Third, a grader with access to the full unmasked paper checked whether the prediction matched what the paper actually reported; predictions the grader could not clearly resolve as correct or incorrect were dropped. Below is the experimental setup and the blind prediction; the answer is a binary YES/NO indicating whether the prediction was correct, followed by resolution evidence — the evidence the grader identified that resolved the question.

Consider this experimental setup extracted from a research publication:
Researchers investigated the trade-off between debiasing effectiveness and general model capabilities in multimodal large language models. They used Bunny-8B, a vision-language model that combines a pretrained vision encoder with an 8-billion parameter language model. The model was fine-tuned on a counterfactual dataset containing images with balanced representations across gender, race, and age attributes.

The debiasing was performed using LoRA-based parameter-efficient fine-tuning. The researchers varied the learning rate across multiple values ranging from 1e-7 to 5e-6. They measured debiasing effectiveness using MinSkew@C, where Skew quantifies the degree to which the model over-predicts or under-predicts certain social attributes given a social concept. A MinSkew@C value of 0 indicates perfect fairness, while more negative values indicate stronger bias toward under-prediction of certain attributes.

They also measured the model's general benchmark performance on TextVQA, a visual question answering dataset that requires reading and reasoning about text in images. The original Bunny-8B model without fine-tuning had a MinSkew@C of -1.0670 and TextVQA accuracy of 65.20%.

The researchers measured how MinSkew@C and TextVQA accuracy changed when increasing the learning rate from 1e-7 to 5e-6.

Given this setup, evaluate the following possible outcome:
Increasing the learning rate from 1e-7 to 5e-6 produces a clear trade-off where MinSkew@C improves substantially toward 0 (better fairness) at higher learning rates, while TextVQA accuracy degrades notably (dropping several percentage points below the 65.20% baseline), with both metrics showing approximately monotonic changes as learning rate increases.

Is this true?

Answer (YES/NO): NO